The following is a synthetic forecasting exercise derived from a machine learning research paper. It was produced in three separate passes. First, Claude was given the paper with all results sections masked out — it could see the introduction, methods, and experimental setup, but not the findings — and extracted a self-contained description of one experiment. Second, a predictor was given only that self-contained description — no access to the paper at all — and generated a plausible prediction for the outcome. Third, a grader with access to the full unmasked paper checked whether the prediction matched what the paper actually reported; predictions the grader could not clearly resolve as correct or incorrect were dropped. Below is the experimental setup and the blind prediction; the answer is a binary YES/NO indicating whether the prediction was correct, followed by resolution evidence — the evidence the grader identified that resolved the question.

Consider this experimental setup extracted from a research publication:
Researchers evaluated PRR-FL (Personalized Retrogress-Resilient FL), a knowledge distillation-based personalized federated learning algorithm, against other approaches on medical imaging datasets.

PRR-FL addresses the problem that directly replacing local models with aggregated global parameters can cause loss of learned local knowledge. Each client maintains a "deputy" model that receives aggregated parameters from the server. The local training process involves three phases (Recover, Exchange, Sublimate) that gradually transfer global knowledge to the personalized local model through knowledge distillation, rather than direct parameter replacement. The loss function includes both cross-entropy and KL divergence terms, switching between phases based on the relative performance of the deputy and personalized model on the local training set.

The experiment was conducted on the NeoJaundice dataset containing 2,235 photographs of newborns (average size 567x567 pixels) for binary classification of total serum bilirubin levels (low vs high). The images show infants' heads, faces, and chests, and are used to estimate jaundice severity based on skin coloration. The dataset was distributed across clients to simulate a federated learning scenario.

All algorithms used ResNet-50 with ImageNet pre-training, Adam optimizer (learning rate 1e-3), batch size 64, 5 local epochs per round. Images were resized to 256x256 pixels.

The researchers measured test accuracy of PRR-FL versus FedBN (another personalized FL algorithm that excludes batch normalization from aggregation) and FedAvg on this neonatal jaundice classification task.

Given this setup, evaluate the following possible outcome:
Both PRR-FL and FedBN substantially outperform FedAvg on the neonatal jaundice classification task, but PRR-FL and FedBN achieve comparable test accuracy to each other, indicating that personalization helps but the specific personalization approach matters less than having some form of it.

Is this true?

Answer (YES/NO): NO